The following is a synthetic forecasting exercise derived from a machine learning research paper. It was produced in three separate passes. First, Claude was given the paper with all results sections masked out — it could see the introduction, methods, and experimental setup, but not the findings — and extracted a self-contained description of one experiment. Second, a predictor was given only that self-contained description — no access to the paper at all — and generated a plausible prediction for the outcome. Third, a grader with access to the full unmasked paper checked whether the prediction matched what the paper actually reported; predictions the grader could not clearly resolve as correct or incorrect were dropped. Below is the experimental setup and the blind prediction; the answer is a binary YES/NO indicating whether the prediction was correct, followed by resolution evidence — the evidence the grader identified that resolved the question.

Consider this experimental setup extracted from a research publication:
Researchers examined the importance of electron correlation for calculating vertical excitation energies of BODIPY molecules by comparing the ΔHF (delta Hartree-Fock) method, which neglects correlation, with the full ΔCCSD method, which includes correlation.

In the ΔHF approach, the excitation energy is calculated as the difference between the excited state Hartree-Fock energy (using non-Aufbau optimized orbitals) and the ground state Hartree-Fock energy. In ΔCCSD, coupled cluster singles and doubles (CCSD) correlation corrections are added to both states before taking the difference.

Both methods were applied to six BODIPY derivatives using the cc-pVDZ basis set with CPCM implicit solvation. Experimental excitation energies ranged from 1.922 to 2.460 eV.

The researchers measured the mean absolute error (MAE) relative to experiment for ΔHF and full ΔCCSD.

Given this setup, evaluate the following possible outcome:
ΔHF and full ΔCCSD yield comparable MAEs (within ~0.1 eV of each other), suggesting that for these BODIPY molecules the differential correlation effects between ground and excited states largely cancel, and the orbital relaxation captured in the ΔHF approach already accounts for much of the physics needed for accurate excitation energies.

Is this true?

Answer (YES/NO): NO